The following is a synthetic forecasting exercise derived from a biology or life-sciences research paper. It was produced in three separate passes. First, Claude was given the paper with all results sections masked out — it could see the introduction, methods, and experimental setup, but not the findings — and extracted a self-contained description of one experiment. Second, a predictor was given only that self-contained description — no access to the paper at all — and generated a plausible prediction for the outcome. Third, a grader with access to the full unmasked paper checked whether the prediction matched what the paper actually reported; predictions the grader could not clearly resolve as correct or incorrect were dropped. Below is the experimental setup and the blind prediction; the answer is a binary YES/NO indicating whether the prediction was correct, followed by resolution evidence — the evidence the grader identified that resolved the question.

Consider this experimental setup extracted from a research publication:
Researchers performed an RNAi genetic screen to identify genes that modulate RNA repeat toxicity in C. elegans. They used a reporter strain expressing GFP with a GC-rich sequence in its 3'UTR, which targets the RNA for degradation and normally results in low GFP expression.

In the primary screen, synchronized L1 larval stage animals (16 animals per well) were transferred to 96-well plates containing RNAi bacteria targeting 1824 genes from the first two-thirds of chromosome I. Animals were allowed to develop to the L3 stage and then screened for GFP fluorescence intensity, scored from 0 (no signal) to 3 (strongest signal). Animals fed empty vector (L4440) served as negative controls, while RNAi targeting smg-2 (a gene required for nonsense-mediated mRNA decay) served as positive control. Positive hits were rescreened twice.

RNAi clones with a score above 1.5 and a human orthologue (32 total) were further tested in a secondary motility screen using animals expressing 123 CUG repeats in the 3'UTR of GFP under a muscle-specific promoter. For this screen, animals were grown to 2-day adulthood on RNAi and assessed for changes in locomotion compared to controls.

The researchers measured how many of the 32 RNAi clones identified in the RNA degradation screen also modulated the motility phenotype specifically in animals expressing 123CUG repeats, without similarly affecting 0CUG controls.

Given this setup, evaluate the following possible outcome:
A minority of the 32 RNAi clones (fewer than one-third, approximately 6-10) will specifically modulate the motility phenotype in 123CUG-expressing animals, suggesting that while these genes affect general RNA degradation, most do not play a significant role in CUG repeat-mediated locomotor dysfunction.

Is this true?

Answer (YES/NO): YES